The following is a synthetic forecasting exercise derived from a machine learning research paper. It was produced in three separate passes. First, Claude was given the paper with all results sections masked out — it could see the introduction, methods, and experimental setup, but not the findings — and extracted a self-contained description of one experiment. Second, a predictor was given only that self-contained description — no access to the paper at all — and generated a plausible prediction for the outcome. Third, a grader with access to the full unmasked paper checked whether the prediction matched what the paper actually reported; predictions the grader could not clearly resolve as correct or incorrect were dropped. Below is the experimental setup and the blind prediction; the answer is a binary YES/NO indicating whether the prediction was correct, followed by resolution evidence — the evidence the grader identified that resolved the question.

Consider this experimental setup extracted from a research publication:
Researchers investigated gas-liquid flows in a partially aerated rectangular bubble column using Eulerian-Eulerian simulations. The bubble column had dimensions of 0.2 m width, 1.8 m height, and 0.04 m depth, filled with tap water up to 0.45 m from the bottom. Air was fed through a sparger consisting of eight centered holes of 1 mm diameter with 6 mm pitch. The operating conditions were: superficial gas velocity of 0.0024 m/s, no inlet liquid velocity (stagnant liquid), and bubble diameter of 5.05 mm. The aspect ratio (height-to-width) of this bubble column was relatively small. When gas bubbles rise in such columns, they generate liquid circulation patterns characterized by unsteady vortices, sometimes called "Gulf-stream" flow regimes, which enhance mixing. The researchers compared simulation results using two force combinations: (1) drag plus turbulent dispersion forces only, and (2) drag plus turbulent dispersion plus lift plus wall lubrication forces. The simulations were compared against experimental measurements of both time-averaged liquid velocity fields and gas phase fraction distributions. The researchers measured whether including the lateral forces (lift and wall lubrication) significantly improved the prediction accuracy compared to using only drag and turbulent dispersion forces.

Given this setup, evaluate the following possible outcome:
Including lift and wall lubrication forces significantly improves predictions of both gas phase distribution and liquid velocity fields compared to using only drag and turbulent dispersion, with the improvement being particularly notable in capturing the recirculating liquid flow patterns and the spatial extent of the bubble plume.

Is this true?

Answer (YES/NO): NO